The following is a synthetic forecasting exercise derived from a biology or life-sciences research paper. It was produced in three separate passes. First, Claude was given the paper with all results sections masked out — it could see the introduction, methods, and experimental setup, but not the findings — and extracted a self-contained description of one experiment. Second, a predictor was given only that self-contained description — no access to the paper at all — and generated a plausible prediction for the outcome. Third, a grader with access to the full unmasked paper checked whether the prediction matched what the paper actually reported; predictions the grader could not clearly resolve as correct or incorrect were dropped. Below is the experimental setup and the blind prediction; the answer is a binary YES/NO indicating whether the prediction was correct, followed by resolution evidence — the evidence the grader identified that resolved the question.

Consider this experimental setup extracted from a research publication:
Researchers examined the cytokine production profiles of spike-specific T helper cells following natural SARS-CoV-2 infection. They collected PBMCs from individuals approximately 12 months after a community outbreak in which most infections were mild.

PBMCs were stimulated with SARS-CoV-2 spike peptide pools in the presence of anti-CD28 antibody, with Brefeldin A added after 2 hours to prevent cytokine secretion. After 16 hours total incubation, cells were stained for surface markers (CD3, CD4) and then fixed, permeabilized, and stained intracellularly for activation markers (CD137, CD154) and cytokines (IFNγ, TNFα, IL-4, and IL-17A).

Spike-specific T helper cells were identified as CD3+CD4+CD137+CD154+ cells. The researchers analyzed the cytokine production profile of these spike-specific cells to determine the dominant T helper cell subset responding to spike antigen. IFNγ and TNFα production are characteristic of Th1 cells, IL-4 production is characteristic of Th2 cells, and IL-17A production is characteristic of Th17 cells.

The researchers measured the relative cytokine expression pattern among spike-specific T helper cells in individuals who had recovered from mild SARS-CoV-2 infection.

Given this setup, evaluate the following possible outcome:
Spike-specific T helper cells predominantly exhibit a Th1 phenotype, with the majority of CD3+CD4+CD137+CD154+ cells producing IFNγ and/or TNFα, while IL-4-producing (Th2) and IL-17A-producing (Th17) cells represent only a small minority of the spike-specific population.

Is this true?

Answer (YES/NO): NO